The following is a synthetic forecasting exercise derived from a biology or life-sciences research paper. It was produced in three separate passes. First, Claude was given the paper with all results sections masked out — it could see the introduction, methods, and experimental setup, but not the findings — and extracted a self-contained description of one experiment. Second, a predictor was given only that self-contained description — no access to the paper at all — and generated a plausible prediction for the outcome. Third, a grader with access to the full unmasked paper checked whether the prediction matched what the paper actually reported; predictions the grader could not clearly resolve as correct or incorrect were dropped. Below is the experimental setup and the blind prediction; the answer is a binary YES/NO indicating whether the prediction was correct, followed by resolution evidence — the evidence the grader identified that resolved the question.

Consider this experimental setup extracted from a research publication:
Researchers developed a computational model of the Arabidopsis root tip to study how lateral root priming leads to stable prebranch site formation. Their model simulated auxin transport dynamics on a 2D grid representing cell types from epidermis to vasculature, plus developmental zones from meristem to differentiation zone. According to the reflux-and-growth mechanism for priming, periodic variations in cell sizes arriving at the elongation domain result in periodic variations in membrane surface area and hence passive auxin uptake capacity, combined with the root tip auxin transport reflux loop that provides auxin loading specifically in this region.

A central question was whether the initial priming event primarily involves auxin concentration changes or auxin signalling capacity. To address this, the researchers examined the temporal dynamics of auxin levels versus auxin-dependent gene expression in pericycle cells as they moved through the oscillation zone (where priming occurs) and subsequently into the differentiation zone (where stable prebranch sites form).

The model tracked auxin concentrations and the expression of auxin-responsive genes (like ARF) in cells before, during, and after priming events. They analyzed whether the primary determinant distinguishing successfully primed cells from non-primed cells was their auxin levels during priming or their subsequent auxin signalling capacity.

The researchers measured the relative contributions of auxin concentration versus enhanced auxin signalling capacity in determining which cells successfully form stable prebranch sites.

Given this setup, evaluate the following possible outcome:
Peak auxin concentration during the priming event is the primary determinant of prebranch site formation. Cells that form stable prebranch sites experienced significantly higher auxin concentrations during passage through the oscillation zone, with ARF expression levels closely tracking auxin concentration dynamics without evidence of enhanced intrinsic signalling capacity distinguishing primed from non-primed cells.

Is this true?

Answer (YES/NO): NO